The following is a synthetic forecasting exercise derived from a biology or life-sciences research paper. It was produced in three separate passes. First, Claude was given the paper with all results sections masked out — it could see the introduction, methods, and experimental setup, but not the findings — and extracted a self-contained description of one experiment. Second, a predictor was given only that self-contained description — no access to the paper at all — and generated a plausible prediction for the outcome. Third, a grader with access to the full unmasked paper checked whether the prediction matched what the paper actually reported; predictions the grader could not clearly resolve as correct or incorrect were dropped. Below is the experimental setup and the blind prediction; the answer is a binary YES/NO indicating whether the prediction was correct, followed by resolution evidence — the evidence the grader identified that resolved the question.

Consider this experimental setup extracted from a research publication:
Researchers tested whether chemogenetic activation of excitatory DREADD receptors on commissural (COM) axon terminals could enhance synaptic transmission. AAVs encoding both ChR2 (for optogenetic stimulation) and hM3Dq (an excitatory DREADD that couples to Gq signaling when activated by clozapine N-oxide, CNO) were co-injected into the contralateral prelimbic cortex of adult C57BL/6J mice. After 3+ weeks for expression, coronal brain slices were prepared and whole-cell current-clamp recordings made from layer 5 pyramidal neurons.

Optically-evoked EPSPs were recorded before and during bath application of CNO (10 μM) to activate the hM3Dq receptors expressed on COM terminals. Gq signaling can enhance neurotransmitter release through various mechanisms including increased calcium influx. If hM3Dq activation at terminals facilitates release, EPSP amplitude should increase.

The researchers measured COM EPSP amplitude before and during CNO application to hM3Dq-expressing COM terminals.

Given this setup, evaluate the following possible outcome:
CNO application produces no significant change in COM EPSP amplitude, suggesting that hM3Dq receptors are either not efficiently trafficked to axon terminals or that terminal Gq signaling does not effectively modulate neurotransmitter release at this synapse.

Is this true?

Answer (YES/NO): YES